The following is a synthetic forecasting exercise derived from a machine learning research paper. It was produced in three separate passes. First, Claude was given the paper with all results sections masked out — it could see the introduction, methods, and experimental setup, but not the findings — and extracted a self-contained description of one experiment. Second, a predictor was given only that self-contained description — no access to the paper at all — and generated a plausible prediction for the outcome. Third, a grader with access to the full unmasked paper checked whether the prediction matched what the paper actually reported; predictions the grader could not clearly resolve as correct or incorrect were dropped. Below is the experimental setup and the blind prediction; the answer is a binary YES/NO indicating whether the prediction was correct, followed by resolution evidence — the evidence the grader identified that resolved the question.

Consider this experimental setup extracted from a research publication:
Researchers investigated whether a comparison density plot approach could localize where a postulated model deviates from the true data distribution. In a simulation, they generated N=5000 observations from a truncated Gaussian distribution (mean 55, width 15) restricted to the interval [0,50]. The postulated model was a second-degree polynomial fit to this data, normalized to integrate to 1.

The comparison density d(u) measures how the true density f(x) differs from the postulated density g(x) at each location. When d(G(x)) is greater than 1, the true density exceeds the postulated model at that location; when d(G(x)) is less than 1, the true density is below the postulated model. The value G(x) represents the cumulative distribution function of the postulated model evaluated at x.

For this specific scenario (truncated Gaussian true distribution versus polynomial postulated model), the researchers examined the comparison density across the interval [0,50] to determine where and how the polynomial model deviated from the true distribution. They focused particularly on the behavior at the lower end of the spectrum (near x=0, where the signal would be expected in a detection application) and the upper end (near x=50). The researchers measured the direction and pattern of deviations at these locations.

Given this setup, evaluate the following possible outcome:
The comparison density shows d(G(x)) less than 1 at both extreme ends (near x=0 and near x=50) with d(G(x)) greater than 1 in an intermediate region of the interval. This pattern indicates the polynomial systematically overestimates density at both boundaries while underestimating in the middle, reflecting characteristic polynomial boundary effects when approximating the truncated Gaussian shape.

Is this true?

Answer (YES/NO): NO